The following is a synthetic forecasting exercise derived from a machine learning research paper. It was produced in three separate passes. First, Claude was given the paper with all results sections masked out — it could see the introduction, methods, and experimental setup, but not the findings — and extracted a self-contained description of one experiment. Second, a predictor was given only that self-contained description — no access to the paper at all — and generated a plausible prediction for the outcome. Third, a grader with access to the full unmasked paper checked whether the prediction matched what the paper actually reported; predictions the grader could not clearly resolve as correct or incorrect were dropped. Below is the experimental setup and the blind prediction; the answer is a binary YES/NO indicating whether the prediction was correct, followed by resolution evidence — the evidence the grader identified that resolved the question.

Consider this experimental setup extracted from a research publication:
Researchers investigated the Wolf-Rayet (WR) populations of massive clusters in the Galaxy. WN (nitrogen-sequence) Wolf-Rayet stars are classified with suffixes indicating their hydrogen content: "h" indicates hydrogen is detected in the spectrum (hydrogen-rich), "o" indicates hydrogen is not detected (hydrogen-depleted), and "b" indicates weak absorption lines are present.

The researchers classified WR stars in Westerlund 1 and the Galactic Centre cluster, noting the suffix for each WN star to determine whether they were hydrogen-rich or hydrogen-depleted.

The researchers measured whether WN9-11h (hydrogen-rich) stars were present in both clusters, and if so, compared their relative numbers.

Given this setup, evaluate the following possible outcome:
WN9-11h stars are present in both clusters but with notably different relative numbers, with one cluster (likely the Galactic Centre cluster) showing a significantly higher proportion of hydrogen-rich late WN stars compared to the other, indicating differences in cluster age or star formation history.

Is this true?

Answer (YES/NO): YES